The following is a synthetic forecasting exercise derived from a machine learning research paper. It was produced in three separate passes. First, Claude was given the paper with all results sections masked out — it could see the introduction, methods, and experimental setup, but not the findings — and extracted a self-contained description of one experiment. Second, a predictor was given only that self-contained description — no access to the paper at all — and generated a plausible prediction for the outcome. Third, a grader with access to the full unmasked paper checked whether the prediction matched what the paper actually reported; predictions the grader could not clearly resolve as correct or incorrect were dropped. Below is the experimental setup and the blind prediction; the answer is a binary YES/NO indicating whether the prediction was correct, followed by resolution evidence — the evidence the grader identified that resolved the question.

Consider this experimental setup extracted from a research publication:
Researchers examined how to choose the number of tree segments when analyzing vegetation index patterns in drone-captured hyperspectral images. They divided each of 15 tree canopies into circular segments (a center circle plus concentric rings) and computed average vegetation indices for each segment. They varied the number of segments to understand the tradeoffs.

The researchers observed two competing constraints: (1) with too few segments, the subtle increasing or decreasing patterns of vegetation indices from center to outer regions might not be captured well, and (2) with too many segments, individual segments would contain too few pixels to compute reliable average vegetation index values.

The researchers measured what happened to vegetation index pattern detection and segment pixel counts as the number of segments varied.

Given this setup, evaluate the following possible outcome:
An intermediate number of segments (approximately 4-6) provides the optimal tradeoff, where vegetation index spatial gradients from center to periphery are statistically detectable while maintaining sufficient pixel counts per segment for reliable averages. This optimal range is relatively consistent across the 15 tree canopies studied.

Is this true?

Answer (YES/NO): NO